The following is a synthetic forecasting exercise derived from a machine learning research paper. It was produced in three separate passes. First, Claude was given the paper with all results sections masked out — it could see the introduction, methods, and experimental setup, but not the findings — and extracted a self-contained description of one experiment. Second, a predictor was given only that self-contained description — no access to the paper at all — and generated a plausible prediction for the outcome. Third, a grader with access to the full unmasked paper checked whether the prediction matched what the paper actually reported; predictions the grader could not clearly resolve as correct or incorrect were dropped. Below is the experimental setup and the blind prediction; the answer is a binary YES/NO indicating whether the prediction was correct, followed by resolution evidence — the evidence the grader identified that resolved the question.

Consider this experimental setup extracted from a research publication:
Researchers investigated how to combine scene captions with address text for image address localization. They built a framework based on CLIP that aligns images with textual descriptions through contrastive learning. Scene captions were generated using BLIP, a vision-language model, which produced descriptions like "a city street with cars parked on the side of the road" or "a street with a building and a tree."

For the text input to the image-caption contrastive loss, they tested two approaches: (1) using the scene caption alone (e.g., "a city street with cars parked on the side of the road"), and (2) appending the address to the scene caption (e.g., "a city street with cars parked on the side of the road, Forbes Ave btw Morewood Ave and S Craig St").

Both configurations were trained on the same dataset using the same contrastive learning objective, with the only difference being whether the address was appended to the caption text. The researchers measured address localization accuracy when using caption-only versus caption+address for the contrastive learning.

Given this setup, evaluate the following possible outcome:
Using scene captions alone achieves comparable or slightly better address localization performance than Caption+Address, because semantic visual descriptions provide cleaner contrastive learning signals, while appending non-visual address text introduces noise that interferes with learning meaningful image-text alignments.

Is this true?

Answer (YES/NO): NO